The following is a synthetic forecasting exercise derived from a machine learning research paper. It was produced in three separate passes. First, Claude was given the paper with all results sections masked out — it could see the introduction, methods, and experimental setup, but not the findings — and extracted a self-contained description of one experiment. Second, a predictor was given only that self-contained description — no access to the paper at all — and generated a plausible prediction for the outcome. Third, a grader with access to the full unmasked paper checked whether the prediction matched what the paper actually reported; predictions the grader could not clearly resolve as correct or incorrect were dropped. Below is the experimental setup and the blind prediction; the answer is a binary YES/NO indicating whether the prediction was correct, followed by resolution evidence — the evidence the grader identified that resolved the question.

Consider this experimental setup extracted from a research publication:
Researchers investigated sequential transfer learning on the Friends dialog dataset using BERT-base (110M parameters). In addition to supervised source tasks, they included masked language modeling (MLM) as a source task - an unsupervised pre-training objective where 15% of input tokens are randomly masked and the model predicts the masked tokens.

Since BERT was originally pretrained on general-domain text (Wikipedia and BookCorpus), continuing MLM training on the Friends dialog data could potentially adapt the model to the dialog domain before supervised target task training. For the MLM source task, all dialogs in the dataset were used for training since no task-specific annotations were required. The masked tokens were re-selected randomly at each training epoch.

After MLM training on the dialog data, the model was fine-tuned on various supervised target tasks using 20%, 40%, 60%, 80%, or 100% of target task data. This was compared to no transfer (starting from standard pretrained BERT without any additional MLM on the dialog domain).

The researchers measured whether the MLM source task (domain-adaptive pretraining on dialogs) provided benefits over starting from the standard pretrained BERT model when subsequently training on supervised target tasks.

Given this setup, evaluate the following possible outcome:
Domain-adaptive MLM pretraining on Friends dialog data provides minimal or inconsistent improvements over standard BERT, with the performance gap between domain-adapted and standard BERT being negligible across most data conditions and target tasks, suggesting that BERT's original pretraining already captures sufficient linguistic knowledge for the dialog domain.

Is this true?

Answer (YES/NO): YES